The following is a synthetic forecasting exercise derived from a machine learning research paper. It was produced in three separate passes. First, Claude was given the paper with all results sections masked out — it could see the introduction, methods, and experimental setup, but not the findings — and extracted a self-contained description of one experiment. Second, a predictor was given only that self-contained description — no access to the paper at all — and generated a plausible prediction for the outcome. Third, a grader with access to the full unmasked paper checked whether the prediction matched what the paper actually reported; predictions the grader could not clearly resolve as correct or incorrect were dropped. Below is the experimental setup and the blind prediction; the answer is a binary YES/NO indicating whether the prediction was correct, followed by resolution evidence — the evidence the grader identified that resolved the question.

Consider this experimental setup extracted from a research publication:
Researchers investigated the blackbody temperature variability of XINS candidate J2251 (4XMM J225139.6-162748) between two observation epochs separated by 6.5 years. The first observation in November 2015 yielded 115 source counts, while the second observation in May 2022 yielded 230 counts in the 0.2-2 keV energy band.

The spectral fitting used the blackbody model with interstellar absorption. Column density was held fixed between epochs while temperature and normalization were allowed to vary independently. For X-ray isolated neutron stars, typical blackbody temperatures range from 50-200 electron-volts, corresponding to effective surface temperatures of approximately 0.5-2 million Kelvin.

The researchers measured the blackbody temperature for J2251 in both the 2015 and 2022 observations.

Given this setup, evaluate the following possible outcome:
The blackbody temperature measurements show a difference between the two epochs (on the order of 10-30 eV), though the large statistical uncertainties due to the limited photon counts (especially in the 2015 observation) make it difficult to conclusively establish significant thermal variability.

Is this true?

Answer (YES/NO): NO